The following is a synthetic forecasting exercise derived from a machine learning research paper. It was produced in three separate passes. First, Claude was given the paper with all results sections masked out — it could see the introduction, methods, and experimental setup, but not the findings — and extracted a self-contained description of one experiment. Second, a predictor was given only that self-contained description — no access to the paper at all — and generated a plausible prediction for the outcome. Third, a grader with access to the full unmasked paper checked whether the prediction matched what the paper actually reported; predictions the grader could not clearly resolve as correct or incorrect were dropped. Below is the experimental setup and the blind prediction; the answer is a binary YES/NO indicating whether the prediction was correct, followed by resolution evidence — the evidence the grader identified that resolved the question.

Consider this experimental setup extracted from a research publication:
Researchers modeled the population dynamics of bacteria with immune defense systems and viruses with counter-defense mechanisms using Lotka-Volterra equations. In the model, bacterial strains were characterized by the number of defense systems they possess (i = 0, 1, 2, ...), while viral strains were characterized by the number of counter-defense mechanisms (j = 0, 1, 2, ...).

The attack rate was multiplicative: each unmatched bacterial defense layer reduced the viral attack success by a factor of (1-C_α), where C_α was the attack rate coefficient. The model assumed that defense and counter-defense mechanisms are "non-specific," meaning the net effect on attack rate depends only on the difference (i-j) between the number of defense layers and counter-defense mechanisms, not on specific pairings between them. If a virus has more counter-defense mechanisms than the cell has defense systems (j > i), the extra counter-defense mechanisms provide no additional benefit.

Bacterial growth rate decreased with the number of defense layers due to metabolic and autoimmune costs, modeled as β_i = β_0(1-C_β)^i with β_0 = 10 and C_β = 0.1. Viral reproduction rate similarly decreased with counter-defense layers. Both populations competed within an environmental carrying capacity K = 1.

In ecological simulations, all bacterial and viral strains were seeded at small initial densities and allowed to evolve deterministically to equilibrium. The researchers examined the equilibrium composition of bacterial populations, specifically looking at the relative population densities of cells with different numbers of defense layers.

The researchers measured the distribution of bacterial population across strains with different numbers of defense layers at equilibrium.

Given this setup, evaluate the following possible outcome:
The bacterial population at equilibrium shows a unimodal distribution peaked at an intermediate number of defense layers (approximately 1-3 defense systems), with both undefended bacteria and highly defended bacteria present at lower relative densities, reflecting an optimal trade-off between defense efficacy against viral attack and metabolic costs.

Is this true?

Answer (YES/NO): NO